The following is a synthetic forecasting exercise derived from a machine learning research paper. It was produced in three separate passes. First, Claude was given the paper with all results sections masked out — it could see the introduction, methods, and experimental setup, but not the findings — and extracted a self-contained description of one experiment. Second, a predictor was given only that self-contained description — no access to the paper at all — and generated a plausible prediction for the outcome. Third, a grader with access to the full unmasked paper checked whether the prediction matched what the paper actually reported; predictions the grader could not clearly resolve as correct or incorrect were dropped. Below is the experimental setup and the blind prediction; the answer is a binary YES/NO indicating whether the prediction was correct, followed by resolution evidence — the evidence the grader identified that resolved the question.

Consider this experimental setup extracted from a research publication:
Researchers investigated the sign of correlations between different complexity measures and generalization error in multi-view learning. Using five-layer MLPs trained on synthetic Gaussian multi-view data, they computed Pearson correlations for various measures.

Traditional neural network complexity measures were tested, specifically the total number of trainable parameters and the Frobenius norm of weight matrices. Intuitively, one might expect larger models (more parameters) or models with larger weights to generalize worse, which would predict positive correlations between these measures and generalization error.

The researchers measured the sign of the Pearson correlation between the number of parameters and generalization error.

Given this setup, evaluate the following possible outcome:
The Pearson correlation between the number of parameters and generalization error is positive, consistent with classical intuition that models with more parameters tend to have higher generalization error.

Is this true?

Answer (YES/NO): NO